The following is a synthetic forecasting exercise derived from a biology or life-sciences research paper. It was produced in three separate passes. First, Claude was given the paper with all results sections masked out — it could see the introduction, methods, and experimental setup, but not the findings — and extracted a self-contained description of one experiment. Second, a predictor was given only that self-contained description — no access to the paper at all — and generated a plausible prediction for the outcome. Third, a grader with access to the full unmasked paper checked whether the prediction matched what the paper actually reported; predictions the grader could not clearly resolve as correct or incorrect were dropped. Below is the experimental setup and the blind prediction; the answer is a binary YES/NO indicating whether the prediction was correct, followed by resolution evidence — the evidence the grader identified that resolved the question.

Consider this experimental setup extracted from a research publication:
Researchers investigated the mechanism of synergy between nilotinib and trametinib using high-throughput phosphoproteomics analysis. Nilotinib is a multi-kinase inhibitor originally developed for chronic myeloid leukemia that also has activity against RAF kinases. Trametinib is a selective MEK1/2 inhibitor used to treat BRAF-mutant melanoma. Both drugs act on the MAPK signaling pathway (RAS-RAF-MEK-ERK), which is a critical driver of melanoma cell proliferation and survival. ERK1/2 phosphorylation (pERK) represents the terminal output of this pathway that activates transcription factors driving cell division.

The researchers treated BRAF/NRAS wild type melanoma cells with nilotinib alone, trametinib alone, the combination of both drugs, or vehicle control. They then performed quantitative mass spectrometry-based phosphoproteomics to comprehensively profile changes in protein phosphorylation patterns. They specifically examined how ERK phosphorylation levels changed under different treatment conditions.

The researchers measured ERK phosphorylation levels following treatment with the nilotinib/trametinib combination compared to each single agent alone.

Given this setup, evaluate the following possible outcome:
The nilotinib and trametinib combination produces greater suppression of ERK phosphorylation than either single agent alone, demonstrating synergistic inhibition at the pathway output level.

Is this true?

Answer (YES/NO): YES